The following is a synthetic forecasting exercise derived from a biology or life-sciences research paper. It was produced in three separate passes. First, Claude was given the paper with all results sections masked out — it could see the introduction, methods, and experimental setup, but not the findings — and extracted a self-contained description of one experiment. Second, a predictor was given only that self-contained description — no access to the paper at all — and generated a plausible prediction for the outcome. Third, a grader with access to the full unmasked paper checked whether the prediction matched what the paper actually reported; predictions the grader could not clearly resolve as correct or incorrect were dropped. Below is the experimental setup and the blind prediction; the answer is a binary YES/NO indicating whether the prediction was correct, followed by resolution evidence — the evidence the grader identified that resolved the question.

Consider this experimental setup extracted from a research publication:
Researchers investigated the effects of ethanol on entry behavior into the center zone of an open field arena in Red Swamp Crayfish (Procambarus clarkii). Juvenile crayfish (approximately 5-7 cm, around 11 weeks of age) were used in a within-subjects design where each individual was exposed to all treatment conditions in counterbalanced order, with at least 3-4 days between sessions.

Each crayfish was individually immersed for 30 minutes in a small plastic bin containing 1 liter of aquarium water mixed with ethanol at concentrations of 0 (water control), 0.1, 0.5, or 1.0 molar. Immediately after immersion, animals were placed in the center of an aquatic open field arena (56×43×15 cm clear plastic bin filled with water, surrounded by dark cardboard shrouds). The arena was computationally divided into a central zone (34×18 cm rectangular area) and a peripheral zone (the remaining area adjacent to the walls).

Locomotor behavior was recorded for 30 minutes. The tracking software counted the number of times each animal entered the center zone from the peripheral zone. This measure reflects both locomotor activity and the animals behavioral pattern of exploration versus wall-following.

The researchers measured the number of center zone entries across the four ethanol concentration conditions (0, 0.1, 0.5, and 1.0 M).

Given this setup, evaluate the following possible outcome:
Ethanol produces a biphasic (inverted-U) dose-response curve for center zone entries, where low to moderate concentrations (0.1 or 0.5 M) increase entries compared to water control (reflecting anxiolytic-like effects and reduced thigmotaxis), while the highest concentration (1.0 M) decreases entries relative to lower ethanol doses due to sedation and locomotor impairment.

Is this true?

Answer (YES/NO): NO